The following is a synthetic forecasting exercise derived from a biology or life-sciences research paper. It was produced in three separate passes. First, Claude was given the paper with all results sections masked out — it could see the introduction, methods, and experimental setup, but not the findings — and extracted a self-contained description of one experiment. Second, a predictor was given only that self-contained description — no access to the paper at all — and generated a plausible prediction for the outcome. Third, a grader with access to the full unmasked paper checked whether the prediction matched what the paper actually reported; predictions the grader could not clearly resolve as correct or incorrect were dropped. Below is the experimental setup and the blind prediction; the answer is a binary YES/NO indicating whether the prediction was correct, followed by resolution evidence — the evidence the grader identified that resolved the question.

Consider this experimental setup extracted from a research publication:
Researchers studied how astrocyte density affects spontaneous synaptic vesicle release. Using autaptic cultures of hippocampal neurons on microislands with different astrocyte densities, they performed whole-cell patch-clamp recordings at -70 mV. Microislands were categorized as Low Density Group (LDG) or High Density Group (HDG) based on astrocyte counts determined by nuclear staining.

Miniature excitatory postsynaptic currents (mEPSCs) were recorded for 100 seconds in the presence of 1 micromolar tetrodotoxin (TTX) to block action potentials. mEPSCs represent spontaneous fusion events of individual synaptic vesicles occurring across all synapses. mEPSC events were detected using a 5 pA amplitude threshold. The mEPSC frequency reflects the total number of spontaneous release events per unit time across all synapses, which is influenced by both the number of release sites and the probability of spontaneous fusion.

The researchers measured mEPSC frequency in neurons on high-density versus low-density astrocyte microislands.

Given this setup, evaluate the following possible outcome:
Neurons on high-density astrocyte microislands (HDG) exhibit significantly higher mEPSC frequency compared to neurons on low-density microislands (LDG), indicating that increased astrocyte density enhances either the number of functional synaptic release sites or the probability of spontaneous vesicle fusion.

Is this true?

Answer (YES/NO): YES